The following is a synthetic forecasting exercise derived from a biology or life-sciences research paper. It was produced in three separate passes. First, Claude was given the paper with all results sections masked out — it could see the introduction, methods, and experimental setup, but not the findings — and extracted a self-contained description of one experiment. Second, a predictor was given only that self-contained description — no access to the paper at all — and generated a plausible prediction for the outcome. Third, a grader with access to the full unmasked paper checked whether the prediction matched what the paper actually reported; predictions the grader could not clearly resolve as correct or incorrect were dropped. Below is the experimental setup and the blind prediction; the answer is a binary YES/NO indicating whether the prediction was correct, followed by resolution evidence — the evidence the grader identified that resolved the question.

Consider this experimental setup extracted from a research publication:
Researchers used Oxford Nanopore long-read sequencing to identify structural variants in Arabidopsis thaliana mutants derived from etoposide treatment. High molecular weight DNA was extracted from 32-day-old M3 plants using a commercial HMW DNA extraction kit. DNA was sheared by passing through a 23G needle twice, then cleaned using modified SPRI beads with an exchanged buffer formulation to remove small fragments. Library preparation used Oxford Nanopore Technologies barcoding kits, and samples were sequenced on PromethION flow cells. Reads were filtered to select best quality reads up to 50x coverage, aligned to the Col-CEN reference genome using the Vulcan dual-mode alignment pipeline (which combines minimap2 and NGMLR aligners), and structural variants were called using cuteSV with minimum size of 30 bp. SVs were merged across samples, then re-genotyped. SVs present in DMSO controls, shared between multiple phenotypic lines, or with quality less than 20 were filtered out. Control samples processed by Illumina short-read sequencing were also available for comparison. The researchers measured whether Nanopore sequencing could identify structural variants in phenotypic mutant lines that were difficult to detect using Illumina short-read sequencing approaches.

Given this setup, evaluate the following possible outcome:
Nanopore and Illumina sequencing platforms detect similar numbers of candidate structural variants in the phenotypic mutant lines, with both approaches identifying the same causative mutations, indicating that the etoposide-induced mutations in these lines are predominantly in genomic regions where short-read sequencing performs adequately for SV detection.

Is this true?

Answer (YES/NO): NO